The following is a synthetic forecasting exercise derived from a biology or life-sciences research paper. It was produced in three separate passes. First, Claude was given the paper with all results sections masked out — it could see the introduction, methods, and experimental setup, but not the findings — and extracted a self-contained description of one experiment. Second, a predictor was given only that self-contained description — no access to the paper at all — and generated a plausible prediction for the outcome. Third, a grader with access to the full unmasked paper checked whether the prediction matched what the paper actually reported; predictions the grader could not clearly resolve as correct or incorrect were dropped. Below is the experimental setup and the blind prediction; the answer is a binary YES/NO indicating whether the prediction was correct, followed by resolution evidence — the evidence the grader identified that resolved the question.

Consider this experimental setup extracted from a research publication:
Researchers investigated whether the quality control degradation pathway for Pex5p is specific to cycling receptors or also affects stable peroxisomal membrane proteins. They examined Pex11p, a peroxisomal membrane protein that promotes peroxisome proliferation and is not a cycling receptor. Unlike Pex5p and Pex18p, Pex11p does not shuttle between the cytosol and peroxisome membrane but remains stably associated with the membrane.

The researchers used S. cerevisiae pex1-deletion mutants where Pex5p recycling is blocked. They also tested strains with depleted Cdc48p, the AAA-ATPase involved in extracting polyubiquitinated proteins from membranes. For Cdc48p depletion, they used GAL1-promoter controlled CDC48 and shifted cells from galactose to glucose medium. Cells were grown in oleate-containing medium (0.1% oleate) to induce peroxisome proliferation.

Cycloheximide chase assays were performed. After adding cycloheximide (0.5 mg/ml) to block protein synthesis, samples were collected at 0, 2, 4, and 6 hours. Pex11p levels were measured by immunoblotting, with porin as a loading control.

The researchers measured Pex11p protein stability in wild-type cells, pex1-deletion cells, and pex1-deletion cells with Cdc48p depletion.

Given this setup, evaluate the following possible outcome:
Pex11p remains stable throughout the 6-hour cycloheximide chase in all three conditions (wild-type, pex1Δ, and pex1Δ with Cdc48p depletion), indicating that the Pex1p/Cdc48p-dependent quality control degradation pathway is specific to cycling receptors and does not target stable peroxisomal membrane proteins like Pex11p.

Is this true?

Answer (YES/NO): YES